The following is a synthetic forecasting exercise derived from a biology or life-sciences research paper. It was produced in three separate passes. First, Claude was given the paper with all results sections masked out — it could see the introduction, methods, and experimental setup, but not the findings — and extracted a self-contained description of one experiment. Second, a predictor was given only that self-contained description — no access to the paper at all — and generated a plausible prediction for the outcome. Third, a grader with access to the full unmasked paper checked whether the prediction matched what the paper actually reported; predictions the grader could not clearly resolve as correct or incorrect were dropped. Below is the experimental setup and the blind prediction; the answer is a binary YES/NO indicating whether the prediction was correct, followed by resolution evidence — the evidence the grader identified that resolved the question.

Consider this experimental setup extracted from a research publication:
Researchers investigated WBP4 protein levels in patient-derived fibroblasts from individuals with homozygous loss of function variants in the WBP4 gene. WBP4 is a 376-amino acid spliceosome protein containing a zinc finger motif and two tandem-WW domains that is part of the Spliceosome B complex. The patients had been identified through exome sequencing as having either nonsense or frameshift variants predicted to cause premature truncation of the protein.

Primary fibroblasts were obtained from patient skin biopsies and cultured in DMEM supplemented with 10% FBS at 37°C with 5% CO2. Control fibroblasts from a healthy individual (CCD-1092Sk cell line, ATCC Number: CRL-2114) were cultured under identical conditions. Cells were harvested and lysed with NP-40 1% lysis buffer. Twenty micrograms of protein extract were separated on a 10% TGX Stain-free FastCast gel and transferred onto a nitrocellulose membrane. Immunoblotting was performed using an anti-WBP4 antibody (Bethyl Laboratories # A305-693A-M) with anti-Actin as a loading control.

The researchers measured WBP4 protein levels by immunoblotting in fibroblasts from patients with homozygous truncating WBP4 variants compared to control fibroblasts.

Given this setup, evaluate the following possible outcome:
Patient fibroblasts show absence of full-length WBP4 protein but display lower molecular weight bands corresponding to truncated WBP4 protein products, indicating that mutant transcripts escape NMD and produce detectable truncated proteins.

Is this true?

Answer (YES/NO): NO